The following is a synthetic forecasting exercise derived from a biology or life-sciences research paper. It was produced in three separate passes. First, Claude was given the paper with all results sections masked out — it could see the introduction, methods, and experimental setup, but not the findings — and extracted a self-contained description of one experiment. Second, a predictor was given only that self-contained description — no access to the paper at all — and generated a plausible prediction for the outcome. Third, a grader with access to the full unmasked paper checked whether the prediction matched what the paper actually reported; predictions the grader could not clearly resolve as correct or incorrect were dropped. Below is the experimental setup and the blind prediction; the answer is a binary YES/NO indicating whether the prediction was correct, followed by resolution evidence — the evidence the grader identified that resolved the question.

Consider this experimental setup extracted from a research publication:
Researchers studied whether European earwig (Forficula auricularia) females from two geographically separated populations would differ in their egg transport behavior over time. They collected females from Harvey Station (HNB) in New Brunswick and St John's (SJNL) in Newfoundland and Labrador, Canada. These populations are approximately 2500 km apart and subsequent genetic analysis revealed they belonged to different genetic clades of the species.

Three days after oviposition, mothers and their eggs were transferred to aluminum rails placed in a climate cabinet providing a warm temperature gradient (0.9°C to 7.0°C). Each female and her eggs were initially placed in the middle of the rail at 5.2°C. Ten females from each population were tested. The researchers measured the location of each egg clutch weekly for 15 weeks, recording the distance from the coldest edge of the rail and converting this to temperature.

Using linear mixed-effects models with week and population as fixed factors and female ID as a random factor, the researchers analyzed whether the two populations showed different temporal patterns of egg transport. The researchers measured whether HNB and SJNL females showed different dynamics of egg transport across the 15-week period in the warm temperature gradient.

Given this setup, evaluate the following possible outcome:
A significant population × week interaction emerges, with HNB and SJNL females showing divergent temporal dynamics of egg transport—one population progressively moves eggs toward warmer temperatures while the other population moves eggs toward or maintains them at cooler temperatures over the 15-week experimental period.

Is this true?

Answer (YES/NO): NO